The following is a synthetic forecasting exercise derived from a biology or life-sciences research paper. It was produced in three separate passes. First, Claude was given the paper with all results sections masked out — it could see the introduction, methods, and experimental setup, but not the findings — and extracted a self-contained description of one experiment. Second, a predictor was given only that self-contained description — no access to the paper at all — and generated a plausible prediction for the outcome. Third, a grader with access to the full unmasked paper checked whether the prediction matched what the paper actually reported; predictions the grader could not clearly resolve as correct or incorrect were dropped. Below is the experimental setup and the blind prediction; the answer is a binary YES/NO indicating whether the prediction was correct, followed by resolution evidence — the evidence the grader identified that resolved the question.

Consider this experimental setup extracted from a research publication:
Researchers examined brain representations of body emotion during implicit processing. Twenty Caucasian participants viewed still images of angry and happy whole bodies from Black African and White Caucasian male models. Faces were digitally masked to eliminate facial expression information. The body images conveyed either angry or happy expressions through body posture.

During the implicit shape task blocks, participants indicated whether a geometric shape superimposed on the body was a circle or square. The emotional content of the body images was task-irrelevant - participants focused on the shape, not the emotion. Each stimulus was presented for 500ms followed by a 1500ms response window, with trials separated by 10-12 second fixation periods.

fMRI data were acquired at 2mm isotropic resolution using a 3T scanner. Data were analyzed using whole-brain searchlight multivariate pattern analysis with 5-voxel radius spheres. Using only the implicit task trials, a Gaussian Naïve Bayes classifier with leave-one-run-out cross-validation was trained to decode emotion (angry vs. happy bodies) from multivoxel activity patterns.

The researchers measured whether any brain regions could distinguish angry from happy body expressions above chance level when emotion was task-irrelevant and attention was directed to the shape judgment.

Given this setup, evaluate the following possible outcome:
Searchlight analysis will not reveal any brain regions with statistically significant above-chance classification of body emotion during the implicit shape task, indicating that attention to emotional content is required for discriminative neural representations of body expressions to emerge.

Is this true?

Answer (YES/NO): YES